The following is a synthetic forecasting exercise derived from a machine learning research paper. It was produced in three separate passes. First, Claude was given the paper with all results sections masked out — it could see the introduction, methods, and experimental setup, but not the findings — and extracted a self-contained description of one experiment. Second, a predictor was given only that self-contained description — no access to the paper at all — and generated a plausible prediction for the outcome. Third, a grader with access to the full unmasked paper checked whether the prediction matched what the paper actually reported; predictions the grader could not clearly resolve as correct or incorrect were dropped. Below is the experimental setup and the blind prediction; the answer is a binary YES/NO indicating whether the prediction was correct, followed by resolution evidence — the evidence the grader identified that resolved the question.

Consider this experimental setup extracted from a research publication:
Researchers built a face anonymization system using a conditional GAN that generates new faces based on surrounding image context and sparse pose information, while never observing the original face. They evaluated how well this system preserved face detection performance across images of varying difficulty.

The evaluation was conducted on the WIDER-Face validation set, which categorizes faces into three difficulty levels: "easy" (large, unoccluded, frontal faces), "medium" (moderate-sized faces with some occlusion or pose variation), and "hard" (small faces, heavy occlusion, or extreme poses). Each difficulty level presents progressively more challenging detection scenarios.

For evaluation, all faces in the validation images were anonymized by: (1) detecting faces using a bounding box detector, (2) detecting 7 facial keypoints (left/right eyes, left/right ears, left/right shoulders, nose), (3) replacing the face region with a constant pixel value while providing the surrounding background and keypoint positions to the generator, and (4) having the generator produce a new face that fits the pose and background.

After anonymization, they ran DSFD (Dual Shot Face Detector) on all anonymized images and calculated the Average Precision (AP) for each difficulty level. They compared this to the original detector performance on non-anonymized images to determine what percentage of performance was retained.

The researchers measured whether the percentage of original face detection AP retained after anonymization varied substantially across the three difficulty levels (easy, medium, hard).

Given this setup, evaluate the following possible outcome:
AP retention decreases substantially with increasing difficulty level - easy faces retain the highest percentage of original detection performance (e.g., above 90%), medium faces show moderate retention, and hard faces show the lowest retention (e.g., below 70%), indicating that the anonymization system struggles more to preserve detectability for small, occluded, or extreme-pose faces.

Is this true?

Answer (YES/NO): NO